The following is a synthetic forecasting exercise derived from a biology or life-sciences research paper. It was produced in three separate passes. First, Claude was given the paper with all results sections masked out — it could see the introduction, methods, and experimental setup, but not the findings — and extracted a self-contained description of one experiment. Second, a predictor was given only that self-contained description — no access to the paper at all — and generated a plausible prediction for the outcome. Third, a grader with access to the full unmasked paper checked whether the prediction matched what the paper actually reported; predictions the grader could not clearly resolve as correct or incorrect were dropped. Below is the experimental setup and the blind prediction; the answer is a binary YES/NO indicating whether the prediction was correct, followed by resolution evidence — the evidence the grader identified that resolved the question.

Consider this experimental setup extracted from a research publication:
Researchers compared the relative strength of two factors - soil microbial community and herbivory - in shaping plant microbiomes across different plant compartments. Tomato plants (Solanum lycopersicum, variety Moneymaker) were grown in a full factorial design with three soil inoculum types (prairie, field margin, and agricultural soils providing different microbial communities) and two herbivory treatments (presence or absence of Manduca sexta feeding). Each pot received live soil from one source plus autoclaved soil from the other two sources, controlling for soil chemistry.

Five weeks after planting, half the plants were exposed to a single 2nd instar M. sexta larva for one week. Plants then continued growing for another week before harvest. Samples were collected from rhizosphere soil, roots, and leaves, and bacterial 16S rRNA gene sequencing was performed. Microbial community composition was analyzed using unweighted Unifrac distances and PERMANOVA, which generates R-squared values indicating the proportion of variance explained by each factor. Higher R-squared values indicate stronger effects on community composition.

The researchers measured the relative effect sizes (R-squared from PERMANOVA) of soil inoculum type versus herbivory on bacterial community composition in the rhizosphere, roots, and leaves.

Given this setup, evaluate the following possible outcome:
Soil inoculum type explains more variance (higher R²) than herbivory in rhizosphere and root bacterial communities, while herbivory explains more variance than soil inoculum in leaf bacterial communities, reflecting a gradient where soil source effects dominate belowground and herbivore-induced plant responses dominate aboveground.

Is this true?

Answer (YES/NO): NO